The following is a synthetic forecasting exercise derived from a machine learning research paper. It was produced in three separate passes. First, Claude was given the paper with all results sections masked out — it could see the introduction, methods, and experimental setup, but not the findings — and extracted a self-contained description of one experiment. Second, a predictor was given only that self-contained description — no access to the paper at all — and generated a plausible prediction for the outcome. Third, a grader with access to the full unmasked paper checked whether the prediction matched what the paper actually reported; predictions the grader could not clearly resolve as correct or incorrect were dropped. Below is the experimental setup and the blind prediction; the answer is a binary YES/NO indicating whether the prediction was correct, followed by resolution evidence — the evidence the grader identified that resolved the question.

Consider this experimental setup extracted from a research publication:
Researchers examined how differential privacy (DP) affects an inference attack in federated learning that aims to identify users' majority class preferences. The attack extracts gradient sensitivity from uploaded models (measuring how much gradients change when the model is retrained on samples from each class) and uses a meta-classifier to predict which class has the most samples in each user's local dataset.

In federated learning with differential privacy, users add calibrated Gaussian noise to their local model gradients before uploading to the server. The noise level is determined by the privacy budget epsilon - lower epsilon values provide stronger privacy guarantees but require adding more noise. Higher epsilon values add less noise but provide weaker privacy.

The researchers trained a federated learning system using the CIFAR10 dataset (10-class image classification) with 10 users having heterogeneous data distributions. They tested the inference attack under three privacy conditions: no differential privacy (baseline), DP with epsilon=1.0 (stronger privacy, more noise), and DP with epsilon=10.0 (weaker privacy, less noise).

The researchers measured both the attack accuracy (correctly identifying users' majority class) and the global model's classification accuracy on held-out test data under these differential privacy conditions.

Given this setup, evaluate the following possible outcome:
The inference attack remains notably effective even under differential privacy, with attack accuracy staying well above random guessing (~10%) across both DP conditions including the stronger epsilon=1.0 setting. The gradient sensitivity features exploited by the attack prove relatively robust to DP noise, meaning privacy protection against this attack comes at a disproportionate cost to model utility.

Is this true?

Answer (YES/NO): YES